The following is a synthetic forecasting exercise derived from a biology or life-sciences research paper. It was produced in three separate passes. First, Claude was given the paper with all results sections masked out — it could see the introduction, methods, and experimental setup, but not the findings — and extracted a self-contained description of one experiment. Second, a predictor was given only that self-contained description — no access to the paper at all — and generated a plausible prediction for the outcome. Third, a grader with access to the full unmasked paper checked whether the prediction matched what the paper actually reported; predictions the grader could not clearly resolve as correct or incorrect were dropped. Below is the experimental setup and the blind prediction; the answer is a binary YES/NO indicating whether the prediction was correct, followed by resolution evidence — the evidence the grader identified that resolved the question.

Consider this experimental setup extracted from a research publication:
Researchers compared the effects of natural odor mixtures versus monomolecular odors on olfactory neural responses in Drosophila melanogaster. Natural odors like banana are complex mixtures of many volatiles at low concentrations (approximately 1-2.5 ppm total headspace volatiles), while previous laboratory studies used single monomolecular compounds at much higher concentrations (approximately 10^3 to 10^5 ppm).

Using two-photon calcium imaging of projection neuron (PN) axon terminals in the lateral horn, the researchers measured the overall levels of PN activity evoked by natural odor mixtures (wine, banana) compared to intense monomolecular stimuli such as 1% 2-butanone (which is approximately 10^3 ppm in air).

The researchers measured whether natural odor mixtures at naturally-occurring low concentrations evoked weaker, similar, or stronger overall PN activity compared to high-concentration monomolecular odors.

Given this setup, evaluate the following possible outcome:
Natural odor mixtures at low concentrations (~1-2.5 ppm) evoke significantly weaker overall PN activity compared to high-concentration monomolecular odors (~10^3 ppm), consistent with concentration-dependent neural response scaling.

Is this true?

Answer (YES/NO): NO